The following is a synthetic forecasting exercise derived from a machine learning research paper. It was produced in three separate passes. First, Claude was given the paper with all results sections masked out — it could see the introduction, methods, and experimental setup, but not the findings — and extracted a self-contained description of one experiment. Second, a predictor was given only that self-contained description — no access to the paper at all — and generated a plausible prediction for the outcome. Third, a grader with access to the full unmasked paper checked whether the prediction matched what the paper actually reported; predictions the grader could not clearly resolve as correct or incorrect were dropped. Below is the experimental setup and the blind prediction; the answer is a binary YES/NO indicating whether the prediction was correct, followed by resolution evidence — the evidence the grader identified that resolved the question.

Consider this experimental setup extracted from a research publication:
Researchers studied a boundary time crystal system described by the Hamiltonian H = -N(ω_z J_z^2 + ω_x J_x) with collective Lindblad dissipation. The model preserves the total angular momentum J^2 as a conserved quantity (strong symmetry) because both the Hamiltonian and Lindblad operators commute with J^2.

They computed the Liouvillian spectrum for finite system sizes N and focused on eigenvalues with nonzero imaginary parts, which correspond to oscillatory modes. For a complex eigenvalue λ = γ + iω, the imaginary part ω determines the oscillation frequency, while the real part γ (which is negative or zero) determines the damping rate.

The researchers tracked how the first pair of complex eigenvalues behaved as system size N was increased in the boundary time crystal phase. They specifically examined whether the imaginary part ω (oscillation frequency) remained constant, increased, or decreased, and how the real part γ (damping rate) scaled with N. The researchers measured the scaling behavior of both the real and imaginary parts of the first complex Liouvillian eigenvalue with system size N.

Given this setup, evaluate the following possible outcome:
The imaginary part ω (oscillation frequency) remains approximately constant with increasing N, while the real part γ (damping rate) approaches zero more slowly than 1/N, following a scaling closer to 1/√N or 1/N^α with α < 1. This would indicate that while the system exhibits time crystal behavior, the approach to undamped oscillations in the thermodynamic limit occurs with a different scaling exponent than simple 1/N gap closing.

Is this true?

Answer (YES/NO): YES